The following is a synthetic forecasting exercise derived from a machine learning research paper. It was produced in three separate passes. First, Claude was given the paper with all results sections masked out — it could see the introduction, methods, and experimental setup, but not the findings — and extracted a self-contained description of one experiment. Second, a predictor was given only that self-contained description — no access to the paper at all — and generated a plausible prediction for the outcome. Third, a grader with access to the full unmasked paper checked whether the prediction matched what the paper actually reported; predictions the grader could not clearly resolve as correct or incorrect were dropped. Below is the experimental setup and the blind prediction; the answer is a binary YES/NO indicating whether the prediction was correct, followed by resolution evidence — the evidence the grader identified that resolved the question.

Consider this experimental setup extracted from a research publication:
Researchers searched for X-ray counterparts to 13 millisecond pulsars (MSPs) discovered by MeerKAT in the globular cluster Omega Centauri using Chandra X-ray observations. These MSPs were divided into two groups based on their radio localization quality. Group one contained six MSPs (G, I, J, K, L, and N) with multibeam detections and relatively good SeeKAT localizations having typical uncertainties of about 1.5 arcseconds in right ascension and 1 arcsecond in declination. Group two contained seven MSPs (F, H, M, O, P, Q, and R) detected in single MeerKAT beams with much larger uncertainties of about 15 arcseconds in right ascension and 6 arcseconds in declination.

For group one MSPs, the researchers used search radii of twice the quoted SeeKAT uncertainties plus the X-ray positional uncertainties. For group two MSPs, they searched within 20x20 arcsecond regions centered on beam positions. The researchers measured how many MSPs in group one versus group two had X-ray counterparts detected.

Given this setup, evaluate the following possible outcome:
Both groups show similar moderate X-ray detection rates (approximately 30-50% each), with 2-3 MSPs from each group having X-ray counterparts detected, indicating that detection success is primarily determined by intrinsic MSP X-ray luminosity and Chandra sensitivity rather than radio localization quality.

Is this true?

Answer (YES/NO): NO